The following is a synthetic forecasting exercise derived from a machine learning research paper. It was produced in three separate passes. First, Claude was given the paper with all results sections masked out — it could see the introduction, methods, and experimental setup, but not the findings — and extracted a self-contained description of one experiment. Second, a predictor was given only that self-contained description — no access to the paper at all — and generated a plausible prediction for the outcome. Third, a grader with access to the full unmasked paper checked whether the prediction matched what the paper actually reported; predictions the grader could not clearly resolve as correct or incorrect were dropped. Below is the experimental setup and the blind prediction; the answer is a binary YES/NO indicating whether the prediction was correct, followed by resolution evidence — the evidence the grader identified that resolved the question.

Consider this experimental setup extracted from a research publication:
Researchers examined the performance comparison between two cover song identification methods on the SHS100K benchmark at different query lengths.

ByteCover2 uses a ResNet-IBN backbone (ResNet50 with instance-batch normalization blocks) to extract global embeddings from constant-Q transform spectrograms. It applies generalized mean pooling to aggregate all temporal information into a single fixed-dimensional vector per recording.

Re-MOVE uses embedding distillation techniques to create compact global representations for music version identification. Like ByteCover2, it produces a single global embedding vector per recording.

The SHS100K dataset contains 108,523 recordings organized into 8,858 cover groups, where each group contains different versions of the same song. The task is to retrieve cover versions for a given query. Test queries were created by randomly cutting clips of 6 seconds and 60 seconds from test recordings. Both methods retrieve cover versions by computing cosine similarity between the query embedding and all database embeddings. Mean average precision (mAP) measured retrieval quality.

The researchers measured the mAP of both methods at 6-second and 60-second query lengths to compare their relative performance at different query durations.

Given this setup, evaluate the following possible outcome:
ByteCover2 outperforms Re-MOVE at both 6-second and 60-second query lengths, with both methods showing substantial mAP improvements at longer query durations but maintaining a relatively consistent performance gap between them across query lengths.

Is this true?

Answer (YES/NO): NO